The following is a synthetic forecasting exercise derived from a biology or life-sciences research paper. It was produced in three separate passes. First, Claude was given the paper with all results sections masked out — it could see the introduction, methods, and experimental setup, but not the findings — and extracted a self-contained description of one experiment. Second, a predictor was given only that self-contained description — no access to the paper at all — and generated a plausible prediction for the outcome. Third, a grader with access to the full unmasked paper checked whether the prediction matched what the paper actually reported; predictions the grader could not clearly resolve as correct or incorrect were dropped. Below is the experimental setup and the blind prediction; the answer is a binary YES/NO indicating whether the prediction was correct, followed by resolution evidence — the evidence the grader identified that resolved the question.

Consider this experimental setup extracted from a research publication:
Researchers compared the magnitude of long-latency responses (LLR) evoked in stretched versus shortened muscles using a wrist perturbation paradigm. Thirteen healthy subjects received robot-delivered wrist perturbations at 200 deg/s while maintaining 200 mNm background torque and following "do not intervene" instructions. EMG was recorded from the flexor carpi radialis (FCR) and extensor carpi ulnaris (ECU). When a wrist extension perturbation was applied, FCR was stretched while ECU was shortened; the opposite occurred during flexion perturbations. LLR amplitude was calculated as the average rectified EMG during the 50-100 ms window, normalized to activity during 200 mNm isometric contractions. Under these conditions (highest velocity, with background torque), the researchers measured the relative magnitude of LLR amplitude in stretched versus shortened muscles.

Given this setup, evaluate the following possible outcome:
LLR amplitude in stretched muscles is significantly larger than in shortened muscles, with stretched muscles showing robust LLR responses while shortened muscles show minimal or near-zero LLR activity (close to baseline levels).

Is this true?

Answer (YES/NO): NO